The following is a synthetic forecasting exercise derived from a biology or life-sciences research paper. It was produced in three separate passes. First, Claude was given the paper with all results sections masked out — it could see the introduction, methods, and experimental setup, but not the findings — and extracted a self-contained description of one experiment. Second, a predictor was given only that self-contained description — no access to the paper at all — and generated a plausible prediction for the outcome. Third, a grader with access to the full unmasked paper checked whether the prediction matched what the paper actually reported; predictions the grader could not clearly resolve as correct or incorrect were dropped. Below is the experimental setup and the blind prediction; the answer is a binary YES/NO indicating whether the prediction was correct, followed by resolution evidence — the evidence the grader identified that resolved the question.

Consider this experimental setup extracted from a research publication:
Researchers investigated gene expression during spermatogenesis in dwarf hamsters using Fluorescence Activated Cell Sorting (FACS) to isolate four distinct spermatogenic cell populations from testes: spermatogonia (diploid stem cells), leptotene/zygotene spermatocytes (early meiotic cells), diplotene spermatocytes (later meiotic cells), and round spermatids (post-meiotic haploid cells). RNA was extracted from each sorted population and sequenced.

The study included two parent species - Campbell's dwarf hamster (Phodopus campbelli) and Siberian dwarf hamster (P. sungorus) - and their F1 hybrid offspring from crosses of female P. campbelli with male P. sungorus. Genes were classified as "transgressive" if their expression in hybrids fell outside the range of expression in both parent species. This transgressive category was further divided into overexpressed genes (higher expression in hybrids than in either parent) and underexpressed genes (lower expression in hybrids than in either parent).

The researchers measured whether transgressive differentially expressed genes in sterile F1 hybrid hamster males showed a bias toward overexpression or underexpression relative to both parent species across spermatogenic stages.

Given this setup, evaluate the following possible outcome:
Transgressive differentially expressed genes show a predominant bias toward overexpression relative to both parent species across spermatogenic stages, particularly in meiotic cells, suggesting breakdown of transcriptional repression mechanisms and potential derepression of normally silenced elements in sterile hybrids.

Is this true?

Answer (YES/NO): NO